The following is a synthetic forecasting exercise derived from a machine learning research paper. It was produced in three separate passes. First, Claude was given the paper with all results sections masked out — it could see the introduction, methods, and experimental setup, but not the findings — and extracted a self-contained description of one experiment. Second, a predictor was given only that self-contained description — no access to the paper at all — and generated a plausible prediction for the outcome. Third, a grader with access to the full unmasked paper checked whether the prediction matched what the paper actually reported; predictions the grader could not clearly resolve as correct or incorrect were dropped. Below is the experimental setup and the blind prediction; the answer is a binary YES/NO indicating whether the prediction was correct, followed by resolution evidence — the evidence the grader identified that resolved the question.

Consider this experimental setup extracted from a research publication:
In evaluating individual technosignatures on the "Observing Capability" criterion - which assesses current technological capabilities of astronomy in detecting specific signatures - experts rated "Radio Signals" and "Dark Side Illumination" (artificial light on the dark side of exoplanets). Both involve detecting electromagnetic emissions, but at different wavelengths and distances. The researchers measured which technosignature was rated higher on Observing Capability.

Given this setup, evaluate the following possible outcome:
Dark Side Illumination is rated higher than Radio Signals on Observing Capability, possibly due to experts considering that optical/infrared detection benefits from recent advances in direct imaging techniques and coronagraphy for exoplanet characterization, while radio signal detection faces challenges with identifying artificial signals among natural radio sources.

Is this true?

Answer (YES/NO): NO